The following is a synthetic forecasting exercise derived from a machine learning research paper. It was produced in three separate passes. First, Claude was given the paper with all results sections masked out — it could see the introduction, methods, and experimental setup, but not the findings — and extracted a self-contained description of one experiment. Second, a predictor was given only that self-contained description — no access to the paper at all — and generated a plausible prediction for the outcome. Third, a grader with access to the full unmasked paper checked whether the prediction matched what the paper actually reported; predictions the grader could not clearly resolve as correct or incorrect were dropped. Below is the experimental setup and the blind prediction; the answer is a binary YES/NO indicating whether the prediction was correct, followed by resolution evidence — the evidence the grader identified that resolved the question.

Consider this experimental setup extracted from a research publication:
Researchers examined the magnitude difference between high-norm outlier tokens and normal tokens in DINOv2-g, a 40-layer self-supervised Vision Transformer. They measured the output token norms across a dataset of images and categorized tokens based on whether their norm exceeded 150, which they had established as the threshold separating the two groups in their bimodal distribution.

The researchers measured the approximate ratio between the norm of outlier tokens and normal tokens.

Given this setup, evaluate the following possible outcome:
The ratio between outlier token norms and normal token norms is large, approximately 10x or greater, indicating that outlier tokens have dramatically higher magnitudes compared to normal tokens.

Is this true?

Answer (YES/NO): YES